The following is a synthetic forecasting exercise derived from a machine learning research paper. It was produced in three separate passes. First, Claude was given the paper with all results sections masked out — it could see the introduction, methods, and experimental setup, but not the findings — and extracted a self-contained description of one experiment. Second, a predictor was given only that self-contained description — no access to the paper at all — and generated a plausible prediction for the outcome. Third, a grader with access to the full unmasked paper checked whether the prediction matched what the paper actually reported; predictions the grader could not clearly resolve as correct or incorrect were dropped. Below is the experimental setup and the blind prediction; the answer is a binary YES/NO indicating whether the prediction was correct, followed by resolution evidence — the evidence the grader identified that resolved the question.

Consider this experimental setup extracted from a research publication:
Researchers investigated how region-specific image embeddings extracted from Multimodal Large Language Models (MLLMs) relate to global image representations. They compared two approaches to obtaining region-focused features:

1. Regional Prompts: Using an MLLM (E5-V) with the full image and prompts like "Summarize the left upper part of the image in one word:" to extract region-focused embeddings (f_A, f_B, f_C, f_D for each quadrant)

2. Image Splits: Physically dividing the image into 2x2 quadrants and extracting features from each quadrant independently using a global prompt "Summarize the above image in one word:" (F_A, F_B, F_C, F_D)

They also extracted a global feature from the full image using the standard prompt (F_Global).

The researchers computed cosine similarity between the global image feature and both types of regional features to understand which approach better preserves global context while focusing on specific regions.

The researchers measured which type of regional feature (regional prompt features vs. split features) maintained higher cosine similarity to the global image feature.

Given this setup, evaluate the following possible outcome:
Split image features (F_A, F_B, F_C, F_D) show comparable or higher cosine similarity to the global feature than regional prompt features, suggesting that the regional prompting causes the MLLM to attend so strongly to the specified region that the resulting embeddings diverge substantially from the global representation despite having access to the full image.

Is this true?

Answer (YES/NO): NO